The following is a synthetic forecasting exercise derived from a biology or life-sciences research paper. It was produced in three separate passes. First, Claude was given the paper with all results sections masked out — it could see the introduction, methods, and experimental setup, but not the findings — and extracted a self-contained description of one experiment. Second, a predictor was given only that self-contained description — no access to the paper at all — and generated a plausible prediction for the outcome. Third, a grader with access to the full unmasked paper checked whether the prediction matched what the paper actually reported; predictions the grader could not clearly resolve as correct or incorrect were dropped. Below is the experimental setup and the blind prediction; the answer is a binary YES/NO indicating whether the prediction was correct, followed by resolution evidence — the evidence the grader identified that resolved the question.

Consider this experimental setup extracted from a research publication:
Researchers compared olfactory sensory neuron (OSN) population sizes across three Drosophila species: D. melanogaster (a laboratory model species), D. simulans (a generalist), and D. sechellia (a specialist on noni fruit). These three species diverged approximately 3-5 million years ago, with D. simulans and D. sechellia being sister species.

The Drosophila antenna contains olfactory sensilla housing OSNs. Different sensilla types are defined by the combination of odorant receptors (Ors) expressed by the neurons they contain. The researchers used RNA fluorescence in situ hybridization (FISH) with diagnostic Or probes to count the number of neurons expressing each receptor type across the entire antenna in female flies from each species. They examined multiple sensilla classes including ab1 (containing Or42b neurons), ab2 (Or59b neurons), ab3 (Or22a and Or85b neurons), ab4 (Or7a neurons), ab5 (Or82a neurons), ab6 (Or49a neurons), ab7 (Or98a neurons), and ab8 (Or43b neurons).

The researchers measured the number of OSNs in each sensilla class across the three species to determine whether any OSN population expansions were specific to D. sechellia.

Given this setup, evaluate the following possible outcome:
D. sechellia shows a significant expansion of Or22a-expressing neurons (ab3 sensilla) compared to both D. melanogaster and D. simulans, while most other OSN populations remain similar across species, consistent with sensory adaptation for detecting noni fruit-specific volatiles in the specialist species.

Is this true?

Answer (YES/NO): YES